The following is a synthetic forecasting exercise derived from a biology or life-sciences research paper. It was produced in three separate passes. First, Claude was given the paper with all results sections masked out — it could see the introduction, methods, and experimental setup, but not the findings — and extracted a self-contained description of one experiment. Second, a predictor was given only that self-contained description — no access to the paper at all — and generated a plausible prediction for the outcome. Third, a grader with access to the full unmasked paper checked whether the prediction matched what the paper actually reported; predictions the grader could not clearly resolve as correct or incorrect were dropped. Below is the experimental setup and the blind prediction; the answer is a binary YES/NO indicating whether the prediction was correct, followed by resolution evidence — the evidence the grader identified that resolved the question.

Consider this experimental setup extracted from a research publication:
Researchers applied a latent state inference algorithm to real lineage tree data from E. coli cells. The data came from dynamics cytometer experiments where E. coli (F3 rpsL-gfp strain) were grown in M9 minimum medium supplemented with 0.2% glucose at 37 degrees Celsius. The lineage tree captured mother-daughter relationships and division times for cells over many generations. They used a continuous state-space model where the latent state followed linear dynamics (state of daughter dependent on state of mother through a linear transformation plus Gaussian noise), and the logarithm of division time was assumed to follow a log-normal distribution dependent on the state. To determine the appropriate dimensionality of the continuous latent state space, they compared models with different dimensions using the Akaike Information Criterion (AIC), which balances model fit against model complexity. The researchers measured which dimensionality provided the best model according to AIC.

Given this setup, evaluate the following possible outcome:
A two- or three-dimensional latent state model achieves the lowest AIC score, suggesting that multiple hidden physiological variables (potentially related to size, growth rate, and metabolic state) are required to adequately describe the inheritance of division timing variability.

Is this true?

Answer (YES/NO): YES